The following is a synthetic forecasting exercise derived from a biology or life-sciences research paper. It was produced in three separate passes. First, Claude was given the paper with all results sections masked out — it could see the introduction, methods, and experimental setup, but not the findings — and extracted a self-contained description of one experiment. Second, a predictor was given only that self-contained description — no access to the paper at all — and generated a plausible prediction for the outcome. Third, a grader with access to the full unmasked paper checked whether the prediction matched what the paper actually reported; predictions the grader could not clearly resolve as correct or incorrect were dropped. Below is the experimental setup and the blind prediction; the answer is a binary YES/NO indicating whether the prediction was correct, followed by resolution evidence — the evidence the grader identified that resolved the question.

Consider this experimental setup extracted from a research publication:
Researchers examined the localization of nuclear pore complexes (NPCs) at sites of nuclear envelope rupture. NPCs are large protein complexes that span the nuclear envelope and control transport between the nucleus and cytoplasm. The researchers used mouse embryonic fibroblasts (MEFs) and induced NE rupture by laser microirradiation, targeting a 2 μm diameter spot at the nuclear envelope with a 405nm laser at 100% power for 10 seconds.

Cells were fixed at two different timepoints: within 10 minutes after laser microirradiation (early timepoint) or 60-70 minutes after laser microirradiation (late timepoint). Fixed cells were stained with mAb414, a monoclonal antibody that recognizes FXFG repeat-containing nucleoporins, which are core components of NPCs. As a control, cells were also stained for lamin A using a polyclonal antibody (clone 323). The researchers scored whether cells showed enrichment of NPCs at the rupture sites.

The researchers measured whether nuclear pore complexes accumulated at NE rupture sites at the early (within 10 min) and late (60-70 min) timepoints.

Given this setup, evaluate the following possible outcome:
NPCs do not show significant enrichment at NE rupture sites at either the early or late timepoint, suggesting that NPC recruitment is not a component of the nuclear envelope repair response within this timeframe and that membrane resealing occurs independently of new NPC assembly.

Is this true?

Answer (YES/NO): YES